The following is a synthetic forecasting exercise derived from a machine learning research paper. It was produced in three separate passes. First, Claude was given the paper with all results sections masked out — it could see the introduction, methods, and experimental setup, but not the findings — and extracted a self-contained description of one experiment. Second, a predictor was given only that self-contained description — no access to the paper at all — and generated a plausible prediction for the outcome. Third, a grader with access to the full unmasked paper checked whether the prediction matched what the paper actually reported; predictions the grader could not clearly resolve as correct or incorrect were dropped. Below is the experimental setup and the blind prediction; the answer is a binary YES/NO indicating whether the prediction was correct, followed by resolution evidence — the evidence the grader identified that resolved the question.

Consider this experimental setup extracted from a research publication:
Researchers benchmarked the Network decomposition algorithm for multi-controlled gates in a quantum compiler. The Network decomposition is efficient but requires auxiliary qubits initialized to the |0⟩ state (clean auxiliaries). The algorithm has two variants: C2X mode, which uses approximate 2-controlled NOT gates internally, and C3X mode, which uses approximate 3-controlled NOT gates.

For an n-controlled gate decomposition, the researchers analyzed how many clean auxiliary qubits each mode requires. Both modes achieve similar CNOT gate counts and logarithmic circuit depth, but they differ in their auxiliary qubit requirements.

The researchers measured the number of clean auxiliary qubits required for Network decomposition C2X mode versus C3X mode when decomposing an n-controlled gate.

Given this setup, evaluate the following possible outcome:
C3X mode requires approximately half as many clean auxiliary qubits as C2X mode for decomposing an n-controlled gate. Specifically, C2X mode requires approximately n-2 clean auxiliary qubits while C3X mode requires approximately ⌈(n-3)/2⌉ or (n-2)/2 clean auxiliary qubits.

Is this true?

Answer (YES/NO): NO